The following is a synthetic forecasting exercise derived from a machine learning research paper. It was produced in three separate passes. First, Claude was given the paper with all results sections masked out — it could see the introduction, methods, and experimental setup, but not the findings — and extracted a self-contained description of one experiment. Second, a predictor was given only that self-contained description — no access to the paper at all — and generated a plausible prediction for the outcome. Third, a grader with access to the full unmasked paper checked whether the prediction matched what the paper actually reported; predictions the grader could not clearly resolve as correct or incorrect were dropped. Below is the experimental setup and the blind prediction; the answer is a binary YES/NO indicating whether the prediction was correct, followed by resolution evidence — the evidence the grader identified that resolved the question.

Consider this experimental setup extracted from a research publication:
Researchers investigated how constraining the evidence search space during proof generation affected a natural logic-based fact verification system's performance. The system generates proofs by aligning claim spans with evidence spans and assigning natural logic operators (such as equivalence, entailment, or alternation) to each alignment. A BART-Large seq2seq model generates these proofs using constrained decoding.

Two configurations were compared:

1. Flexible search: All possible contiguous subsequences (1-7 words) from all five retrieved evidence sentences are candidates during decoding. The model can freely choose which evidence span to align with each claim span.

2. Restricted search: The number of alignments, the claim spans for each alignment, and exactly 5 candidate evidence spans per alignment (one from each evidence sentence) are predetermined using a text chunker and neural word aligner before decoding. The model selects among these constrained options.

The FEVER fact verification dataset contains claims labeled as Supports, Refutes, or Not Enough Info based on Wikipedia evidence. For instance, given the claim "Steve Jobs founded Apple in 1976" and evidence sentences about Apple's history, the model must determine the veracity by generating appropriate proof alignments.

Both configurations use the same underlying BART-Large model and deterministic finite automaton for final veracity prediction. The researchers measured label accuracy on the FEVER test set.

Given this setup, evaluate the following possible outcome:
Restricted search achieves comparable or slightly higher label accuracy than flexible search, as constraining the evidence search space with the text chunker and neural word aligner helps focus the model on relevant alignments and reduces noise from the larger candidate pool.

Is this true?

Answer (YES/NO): NO